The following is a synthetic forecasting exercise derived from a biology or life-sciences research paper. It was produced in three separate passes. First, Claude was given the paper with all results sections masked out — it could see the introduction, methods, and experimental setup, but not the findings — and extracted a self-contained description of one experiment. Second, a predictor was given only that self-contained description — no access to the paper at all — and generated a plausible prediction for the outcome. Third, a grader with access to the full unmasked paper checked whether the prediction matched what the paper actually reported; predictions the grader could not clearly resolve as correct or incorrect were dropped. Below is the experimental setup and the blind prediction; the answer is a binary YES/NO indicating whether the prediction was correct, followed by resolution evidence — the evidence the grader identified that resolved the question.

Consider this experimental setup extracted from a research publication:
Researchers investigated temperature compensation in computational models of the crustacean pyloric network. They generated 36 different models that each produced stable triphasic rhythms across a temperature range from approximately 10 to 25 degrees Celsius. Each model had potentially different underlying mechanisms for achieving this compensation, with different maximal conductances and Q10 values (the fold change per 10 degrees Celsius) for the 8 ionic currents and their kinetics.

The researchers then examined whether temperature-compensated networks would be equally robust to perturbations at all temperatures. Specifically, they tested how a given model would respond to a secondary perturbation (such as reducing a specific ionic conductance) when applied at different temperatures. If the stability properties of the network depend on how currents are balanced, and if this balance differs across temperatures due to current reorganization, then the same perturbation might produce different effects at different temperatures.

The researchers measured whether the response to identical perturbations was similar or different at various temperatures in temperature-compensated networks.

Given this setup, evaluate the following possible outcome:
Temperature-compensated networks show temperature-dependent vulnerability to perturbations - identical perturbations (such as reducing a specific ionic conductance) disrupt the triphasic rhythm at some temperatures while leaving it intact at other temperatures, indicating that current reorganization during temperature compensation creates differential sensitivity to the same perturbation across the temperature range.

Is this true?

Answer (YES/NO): YES